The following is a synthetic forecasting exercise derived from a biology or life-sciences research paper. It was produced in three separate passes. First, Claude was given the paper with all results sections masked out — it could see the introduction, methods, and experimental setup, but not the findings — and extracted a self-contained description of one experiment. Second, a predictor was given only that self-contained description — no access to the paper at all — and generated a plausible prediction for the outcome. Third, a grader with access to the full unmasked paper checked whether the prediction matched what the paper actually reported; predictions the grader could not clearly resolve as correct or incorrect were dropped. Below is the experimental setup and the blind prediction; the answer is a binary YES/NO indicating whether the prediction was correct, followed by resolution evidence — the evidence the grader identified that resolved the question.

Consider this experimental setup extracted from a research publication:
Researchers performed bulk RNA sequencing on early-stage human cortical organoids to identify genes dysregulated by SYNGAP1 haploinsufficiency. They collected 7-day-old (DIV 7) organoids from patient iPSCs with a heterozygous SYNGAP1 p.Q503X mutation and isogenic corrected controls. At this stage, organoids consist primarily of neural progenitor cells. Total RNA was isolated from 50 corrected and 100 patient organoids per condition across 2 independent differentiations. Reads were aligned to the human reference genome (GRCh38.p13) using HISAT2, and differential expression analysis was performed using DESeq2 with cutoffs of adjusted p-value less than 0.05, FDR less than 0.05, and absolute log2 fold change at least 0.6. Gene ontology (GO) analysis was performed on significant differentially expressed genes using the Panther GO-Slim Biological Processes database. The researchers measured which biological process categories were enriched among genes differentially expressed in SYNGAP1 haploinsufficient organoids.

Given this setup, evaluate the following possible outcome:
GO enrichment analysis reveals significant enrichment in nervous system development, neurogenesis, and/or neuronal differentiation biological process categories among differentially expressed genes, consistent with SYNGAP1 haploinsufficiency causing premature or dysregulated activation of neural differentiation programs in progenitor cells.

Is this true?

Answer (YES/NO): NO